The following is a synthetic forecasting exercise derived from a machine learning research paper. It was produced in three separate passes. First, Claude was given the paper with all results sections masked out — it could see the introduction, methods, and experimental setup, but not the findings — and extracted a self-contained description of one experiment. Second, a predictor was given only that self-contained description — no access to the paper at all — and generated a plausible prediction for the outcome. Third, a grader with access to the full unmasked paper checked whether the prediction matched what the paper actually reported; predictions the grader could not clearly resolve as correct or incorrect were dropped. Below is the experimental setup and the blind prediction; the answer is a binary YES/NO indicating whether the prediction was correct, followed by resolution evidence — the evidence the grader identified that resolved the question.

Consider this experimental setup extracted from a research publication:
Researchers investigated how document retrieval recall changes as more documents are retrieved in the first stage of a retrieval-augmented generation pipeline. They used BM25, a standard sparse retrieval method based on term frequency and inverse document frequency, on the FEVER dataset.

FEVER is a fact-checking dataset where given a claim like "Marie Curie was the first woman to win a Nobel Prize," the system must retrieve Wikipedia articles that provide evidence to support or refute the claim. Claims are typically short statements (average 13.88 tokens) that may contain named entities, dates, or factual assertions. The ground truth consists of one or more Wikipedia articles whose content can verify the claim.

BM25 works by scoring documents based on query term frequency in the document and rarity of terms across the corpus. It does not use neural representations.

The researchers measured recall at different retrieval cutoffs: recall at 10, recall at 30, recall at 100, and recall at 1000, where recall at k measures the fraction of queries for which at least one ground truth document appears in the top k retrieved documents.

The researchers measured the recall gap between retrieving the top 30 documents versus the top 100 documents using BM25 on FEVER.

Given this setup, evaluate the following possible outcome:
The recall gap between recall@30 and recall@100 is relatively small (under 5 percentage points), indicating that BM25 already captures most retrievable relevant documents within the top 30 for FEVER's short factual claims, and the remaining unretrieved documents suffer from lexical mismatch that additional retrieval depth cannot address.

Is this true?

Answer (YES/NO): NO